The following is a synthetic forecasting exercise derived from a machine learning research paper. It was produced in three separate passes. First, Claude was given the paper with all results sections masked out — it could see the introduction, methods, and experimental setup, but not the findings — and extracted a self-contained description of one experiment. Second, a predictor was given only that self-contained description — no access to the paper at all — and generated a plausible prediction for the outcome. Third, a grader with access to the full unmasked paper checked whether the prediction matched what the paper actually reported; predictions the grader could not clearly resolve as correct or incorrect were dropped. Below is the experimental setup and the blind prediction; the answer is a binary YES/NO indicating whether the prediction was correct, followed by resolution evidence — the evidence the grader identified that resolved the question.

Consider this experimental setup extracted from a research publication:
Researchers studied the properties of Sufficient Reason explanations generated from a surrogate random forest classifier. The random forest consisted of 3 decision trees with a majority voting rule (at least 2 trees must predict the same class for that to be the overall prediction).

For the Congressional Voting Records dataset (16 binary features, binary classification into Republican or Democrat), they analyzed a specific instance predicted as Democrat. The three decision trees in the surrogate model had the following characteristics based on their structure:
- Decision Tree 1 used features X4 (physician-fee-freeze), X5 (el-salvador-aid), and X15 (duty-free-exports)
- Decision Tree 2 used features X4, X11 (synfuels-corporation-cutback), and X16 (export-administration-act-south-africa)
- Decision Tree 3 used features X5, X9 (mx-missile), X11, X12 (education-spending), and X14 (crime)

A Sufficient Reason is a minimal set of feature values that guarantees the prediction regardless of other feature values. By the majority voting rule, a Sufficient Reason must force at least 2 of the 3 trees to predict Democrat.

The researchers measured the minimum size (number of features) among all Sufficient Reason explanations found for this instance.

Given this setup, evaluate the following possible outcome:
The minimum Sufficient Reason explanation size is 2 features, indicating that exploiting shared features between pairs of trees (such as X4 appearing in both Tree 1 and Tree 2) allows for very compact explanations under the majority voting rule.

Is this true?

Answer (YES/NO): YES